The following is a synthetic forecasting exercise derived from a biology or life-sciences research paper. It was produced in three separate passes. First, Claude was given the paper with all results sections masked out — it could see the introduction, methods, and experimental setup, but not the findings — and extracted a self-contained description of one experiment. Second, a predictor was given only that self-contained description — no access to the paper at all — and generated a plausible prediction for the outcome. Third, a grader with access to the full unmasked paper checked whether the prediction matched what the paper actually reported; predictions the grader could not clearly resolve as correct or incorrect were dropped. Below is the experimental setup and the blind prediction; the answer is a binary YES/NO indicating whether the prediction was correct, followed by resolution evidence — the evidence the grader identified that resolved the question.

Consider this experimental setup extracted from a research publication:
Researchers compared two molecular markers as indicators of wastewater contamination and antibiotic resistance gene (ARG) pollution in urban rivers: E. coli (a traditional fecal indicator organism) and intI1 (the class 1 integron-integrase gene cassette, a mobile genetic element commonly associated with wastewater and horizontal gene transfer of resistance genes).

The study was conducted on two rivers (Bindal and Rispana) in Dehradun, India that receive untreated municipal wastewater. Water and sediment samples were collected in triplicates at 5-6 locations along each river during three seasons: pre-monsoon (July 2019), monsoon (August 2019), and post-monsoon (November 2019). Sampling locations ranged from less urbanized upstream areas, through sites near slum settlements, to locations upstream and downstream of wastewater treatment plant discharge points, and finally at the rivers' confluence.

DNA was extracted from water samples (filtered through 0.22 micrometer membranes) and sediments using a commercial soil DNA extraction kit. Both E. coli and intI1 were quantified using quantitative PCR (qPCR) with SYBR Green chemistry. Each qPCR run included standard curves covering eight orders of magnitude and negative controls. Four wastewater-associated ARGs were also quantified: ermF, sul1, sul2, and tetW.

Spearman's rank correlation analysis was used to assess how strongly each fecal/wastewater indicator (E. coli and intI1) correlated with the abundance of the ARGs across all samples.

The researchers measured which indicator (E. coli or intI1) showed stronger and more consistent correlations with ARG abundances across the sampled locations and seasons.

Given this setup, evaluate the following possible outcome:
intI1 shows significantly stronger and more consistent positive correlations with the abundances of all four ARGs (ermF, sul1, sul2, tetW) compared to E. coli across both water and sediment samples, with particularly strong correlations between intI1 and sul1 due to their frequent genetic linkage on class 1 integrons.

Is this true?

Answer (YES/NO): NO